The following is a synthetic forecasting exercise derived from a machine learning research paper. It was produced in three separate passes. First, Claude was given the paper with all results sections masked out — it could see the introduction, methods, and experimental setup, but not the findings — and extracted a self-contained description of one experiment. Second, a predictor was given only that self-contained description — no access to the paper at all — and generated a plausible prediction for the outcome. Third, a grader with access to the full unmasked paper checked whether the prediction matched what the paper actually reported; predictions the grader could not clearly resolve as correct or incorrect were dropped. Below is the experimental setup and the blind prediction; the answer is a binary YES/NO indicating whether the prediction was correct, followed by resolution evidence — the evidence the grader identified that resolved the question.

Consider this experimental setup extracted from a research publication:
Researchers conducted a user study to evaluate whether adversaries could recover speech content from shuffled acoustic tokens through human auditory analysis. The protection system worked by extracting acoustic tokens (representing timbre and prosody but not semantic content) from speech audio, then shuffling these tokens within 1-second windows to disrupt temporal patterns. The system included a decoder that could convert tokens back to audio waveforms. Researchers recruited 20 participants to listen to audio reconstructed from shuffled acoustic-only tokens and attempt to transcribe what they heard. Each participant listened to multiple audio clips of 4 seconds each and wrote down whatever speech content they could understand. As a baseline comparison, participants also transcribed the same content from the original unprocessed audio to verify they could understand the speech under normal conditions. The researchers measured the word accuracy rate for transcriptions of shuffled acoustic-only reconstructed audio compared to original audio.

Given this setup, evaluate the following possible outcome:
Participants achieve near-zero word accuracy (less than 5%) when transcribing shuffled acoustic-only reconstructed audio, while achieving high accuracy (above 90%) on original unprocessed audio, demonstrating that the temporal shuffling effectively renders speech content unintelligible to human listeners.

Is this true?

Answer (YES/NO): NO